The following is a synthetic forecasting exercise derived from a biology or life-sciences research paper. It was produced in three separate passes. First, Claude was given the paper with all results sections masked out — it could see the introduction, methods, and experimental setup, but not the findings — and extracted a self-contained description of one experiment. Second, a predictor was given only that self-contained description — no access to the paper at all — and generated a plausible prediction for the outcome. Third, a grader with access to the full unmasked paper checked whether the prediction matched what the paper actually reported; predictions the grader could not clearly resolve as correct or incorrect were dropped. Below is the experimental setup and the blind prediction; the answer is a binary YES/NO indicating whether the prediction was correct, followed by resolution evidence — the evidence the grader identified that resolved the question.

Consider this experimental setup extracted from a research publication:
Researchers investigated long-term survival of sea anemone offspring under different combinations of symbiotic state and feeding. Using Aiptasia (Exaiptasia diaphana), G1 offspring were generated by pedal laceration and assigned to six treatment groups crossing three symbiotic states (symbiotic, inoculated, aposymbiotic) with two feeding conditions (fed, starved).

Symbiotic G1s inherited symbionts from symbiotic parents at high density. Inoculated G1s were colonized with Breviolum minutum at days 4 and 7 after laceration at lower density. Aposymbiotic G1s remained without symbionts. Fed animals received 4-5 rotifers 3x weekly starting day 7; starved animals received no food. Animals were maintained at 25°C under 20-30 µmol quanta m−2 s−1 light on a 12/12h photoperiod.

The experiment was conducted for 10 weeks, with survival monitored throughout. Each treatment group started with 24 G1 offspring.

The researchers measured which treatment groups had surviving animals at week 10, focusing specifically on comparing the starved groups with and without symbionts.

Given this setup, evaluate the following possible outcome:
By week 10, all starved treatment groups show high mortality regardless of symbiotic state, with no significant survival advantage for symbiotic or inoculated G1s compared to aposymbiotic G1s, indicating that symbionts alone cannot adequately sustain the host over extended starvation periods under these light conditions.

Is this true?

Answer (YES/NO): NO